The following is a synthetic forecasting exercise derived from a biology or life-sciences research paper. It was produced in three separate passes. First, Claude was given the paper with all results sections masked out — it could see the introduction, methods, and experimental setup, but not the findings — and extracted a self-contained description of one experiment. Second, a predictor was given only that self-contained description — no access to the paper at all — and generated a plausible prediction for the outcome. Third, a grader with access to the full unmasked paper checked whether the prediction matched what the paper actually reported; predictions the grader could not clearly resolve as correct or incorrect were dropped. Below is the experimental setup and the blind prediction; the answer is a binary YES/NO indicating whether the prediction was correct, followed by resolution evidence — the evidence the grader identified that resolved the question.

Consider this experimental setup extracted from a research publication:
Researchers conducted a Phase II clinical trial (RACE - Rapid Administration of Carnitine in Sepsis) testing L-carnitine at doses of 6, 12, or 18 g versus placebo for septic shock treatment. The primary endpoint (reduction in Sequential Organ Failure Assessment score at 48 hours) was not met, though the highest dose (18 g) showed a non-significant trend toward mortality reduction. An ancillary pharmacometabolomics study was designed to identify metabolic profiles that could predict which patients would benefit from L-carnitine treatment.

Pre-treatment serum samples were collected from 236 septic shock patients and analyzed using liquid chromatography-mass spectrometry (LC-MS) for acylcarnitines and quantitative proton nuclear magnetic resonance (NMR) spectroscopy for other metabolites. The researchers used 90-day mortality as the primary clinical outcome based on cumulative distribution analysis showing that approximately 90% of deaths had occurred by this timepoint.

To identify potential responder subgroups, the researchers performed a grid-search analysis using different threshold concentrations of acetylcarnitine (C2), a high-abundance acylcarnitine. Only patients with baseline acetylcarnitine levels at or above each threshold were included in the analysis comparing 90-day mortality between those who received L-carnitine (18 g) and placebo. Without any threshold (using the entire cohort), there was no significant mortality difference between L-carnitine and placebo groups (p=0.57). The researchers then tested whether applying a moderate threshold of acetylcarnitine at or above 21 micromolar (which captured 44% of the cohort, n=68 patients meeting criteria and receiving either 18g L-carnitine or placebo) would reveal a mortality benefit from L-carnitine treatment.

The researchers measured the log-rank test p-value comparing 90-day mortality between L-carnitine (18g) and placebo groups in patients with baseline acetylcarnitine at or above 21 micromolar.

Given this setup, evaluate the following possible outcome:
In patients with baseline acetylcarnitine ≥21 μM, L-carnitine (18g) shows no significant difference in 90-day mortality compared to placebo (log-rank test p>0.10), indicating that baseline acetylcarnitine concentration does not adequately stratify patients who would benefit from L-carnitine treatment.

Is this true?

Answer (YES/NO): YES